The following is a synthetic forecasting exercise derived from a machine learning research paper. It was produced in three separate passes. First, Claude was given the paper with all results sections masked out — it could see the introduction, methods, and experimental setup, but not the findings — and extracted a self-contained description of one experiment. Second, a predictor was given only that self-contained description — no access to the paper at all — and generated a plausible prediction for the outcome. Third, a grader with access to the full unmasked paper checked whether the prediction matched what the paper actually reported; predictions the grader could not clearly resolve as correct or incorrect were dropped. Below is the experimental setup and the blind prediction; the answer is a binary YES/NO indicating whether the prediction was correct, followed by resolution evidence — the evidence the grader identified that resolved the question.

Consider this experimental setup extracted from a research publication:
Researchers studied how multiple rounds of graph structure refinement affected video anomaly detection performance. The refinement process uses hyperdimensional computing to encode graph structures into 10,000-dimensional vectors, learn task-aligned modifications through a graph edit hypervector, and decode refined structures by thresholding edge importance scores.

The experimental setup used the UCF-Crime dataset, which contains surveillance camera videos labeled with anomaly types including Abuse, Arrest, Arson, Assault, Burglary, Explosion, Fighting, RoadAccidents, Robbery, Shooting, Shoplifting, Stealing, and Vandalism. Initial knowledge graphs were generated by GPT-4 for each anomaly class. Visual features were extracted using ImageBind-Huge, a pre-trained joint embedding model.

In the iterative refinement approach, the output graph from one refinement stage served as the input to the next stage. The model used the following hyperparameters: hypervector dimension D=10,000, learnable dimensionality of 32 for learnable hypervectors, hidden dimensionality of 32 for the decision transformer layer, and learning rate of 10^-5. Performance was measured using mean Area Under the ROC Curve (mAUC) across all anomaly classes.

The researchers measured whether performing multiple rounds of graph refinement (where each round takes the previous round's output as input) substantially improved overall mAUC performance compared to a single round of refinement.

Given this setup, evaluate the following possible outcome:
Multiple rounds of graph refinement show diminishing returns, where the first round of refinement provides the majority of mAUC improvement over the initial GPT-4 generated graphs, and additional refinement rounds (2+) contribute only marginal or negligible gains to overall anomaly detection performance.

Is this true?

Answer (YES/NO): YES